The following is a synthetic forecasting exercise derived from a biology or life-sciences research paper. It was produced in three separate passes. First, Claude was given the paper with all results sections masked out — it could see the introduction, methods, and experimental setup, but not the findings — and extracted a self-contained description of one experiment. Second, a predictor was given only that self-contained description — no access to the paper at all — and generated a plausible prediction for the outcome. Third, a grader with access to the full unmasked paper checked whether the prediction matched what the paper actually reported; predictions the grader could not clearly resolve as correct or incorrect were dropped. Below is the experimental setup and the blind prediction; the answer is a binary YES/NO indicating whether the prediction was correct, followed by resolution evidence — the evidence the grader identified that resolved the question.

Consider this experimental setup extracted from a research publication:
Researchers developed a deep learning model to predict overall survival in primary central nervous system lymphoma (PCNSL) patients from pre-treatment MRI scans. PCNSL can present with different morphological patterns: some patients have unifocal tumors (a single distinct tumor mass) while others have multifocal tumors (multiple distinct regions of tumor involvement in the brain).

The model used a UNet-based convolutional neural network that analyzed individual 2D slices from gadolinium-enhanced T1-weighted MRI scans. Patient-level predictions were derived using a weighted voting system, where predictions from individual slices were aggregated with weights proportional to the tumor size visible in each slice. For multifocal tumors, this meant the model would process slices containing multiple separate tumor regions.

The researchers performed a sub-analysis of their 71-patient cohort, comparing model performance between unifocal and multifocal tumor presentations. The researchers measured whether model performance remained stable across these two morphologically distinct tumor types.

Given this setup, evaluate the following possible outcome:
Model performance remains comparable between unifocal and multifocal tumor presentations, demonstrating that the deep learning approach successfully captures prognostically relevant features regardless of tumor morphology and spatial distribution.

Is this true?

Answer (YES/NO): NO